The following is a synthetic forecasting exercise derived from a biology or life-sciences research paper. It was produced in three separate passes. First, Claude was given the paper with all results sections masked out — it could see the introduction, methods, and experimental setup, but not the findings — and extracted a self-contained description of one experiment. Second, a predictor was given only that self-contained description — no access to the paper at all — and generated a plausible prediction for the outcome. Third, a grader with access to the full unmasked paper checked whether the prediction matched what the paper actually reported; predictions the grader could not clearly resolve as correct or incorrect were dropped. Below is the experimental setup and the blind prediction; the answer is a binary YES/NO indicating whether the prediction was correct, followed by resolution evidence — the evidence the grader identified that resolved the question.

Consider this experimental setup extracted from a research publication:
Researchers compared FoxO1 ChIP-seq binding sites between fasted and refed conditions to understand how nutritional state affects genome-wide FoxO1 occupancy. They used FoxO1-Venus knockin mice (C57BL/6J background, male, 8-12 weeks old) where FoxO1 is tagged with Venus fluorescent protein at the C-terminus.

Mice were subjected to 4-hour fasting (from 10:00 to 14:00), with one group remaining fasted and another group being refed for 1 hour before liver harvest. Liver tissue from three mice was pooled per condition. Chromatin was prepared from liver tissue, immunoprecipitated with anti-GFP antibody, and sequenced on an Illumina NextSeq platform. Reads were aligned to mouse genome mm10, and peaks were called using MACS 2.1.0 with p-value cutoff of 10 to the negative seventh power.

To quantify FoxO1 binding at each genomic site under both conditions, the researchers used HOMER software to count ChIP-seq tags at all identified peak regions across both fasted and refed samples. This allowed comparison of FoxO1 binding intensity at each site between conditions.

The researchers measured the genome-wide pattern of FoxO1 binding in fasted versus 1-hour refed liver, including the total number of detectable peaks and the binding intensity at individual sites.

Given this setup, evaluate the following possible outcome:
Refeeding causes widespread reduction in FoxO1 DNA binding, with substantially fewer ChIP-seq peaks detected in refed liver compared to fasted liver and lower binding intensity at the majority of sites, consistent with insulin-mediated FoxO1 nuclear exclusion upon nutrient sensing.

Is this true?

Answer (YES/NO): YES